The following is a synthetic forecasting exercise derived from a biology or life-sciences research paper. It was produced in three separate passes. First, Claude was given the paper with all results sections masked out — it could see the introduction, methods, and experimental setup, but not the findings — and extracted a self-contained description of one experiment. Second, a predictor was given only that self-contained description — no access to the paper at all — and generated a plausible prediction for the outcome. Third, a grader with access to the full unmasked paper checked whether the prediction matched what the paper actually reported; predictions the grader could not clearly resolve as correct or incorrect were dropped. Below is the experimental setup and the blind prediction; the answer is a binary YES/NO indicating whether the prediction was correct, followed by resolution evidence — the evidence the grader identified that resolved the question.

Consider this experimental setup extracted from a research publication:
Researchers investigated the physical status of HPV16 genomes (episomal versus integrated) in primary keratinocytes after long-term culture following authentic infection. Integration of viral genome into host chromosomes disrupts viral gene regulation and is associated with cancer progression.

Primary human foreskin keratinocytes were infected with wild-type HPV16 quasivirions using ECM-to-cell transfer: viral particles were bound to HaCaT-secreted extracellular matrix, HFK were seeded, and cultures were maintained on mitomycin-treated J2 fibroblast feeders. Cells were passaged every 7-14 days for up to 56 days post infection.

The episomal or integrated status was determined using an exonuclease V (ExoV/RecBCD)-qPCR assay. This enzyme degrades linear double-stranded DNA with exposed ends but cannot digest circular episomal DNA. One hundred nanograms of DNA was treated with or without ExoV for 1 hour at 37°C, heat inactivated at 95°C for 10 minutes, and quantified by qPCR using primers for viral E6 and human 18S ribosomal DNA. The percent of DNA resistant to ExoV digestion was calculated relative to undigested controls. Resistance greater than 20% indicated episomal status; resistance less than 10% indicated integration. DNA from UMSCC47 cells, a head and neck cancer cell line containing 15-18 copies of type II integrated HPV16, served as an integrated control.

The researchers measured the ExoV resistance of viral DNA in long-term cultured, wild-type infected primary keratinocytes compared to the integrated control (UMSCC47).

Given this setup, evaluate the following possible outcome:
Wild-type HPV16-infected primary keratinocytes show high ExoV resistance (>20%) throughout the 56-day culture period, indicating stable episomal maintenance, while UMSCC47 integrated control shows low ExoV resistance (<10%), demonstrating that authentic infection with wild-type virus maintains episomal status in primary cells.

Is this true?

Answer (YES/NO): NO